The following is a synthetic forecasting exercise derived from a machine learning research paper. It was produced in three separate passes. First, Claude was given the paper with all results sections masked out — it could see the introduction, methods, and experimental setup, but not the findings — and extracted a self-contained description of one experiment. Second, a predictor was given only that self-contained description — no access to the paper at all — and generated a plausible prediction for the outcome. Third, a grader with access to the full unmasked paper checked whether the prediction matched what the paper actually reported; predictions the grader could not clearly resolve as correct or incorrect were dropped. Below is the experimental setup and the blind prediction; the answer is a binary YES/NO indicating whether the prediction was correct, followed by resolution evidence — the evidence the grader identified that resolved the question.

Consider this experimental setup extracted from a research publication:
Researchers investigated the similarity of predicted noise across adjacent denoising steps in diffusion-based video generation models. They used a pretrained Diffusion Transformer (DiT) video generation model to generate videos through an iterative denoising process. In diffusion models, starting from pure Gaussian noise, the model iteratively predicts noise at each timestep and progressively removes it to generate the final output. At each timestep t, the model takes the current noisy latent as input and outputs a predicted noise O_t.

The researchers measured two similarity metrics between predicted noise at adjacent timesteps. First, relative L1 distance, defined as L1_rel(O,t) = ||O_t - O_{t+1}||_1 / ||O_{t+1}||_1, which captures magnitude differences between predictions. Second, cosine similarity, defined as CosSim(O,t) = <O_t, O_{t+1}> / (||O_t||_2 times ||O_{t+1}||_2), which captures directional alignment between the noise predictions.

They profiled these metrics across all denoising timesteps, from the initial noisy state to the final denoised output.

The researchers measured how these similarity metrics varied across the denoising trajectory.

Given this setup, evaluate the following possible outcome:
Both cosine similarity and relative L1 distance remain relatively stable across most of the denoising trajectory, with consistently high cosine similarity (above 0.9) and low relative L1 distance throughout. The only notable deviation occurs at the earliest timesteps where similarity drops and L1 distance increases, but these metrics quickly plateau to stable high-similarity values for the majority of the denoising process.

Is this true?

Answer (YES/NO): NO